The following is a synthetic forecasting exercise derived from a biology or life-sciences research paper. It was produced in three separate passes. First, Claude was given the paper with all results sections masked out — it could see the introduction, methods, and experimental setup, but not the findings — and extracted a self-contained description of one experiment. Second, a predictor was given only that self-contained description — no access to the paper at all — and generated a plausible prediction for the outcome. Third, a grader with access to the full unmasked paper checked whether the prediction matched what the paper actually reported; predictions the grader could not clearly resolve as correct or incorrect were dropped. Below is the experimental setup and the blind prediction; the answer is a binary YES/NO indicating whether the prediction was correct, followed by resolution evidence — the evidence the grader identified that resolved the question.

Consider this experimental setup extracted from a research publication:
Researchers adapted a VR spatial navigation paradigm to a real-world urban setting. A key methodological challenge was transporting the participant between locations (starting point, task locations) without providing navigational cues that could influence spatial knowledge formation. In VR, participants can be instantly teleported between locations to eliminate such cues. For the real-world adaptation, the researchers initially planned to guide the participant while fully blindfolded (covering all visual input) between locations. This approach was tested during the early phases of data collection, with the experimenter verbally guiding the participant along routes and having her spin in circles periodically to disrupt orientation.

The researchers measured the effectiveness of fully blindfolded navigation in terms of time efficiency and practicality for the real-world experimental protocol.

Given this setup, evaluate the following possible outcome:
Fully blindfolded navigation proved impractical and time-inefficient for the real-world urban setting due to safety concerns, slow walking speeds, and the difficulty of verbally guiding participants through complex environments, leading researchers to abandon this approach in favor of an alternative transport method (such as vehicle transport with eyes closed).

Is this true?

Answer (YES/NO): NO